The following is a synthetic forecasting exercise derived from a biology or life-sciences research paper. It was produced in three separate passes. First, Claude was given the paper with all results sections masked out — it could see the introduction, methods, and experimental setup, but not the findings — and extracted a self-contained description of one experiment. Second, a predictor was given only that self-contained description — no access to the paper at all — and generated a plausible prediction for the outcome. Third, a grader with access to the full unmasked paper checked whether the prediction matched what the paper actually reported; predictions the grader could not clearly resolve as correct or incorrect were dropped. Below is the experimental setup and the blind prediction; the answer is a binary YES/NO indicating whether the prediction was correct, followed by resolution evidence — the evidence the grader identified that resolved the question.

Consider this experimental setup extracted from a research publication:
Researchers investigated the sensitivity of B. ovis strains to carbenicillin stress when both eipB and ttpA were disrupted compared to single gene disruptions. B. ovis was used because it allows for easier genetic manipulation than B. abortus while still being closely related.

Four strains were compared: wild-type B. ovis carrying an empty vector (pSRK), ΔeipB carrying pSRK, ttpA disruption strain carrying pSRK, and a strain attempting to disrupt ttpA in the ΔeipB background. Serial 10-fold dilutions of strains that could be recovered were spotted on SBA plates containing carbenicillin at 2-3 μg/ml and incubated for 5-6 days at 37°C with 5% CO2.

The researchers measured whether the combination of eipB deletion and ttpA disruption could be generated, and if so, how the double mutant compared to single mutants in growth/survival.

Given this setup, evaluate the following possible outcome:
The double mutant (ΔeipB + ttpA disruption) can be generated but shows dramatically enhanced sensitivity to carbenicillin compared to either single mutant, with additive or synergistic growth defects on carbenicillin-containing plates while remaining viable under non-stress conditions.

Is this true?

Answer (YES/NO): NO